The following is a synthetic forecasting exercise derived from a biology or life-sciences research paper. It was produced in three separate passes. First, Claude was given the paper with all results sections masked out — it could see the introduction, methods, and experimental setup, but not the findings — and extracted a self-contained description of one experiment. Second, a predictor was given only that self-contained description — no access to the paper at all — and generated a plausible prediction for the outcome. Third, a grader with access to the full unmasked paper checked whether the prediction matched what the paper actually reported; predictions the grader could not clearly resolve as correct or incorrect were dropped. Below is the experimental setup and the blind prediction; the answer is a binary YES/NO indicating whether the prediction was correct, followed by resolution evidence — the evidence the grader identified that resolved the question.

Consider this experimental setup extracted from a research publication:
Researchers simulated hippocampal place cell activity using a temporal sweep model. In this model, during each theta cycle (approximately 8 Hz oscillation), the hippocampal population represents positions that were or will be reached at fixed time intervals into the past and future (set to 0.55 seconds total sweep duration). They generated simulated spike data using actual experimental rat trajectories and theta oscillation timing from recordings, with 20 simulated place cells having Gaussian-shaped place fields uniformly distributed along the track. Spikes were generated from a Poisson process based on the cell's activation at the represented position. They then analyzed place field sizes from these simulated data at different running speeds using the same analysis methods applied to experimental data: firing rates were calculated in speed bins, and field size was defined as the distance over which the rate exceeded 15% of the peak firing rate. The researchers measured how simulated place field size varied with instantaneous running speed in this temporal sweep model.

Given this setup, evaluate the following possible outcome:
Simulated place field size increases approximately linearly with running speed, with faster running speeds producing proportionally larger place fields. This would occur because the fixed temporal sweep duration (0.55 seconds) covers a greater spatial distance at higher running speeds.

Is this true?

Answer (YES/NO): YES